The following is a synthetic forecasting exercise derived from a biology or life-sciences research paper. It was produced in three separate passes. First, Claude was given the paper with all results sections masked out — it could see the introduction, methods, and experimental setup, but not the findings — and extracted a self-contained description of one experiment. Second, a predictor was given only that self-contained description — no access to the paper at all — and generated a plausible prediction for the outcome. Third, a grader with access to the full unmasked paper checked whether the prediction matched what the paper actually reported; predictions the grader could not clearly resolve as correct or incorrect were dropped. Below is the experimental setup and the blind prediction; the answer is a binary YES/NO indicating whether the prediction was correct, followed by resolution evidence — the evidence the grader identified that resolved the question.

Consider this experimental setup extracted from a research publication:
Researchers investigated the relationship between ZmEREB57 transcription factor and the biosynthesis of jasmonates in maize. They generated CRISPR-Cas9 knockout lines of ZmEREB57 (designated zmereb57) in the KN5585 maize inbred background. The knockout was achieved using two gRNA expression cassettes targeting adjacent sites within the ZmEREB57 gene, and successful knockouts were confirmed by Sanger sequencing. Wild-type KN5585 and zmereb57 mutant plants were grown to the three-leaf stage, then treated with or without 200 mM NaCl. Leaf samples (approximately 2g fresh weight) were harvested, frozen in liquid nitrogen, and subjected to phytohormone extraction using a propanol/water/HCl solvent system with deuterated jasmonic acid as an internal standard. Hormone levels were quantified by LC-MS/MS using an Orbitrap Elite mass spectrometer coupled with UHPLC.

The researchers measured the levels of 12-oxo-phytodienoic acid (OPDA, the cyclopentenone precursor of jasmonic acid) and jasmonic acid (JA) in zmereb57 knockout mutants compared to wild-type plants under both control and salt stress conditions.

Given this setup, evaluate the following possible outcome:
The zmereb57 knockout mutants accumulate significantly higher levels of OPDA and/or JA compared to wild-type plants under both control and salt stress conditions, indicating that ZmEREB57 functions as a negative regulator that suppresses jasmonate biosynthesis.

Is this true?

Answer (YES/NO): NO